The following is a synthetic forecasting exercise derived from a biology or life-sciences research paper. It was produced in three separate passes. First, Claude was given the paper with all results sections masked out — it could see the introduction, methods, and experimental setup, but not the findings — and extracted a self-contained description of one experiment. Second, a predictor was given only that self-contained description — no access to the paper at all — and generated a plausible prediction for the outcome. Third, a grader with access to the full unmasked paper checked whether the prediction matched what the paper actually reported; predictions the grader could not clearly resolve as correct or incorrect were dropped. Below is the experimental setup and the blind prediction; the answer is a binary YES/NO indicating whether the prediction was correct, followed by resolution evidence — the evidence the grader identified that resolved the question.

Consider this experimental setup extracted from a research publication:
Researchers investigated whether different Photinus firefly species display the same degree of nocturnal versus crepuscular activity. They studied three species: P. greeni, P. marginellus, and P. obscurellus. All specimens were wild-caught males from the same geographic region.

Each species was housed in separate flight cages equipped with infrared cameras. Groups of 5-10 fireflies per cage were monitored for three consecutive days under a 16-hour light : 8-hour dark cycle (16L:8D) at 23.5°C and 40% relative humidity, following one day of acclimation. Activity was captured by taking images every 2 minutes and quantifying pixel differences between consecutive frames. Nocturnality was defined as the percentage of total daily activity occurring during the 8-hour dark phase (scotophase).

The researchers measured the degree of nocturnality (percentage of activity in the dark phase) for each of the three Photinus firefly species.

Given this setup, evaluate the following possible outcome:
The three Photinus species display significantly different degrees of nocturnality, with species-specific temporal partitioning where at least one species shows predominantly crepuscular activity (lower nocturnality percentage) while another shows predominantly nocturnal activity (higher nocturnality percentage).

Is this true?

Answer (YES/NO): NO